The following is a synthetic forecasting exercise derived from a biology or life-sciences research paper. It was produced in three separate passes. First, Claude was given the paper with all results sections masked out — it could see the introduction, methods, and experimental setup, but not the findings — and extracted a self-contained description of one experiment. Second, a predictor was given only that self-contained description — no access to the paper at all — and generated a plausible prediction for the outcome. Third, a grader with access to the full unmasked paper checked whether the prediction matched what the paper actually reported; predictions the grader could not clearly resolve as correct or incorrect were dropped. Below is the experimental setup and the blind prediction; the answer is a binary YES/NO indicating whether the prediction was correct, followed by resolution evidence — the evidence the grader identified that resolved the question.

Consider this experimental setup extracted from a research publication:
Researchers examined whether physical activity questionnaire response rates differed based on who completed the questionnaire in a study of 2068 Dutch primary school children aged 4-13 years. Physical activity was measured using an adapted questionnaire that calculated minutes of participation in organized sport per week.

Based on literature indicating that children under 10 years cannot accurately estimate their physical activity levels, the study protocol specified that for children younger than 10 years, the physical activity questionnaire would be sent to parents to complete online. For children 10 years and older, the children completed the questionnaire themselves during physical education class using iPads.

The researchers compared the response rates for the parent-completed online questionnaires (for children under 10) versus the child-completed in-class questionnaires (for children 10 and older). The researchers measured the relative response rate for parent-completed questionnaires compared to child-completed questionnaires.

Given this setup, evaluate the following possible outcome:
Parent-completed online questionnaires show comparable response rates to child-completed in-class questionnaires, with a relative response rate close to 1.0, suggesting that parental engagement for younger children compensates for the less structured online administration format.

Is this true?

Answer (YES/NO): NO